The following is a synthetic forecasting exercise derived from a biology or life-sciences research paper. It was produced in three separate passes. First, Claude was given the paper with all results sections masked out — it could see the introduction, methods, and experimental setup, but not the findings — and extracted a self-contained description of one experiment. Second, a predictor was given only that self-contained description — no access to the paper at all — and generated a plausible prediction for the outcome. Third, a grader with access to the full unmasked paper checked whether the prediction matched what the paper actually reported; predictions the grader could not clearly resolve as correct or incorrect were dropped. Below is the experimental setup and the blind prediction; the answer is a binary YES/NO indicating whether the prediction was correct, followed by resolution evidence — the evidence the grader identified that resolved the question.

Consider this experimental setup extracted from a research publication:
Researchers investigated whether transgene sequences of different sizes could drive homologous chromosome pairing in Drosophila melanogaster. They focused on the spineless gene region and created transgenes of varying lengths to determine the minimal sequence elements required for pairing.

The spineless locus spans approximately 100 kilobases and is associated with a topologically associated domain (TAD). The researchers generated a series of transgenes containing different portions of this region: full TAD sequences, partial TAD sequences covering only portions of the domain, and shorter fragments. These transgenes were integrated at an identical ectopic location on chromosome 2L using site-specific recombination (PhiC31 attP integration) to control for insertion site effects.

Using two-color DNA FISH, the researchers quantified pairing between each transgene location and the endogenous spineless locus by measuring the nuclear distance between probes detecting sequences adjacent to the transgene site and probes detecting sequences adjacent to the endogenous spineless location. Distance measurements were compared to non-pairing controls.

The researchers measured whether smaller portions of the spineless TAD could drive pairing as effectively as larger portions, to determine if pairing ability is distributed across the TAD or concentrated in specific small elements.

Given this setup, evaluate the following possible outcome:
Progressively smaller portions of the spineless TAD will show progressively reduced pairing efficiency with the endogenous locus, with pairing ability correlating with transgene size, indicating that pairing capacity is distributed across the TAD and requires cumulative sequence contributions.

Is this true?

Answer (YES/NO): NO